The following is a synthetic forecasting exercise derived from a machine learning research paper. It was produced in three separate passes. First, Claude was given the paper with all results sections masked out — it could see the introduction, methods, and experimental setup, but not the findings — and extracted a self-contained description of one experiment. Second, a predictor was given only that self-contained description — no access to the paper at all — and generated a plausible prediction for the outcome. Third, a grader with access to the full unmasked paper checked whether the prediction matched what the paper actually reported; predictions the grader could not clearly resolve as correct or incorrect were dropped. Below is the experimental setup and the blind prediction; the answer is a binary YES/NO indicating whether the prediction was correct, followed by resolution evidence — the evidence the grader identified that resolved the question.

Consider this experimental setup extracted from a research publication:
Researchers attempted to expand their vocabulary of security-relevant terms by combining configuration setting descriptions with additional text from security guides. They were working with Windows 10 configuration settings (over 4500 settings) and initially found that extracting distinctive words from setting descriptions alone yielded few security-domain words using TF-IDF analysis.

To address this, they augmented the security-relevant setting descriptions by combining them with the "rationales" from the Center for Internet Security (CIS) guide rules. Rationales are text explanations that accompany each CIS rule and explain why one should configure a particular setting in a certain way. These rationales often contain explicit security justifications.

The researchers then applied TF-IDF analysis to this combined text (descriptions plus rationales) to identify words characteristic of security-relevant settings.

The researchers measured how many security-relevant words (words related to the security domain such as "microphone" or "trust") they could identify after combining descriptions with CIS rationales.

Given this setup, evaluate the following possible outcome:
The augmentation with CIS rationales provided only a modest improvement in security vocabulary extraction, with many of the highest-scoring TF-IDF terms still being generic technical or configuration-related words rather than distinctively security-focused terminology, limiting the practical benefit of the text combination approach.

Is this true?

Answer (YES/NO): NO